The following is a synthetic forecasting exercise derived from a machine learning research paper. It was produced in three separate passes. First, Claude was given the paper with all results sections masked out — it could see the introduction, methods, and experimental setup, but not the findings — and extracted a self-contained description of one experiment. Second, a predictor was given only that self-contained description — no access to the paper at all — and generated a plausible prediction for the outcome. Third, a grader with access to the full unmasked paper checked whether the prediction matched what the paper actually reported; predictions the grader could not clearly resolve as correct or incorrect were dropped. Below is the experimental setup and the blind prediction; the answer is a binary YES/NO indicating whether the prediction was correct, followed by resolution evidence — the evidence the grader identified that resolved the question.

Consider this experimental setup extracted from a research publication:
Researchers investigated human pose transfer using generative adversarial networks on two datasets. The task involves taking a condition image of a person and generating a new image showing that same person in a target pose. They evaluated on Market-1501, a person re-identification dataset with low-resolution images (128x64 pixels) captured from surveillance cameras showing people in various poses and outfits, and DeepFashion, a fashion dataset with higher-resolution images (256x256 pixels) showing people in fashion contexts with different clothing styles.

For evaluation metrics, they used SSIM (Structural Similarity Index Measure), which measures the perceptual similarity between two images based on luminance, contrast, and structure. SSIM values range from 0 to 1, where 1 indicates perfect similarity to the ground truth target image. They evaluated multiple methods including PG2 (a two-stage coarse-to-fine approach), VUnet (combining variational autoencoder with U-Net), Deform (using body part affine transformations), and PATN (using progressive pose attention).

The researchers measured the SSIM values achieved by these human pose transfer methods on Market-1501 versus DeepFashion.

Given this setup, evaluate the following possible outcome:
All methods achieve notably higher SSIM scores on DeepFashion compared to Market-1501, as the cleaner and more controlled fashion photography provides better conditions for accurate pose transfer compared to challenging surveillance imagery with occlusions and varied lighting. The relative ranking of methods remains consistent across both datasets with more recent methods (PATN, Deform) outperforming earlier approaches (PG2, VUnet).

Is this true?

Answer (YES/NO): NO